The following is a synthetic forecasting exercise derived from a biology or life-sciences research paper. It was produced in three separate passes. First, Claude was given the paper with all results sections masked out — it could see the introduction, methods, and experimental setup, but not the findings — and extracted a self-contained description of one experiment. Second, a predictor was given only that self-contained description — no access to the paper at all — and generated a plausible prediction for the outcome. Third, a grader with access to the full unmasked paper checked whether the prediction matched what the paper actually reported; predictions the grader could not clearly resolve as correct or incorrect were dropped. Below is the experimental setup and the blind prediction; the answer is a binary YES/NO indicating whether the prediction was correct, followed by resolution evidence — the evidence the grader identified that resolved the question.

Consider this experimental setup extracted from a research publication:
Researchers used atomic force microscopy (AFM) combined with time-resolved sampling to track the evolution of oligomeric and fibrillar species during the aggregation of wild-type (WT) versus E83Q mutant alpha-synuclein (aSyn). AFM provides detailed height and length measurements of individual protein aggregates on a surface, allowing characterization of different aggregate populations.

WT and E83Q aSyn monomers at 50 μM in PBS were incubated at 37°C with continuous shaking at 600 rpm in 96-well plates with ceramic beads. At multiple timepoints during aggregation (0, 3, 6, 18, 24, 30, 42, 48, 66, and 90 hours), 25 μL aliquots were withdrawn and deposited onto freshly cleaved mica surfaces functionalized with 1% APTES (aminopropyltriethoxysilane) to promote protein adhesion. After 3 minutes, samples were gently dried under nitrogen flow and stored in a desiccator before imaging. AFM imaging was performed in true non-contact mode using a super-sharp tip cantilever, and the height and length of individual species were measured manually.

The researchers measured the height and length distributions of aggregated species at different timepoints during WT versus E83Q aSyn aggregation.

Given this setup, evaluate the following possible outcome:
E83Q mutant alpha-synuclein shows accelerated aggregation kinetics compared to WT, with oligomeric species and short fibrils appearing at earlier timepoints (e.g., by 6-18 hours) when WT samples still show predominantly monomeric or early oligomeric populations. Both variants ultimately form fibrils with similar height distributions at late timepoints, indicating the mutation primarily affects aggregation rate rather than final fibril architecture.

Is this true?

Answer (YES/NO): NO